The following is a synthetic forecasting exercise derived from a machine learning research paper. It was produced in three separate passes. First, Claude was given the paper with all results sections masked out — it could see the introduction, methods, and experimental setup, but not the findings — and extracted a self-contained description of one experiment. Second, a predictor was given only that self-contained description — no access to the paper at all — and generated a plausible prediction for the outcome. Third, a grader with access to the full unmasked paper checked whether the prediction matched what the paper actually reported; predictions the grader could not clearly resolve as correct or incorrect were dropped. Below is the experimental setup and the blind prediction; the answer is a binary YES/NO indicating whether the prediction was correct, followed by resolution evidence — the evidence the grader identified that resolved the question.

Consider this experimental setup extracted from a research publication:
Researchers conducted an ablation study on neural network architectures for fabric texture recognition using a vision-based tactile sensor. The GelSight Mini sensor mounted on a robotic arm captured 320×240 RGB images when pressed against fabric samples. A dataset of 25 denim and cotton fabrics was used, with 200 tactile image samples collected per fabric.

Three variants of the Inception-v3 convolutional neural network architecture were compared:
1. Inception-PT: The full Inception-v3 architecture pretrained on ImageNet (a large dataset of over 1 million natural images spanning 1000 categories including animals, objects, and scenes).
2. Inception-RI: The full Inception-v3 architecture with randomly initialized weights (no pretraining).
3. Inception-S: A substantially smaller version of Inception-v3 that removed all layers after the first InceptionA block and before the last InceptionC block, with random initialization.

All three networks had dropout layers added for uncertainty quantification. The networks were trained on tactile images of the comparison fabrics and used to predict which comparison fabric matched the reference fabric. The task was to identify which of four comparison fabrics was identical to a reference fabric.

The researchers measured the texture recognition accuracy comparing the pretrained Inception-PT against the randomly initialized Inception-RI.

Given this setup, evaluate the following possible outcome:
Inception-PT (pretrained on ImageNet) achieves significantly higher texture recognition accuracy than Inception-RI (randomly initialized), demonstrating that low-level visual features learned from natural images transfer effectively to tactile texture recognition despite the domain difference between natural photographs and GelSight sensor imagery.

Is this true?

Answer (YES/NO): NO